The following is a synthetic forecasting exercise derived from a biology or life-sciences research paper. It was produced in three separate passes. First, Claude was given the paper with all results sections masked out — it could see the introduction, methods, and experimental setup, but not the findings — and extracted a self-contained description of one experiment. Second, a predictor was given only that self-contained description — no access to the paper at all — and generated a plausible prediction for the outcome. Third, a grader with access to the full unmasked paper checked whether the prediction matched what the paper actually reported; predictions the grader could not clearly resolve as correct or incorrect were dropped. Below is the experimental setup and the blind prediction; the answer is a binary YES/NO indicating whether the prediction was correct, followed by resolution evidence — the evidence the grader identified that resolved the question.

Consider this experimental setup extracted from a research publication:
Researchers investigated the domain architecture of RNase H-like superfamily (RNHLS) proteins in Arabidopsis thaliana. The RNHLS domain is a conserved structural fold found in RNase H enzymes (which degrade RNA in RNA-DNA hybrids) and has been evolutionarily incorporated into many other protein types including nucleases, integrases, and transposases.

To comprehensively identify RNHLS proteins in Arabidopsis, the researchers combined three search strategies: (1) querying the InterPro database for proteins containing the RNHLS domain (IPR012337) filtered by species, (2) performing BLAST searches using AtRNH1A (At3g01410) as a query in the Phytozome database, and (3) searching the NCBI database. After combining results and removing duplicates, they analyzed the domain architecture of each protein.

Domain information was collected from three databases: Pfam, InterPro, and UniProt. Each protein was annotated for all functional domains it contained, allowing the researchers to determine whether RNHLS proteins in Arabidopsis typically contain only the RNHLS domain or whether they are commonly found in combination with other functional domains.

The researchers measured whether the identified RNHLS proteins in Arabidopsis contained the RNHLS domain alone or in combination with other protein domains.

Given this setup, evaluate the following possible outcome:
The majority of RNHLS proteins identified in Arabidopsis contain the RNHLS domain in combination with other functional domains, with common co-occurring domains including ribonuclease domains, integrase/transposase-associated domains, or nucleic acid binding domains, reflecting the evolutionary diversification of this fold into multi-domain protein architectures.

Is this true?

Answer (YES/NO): YES